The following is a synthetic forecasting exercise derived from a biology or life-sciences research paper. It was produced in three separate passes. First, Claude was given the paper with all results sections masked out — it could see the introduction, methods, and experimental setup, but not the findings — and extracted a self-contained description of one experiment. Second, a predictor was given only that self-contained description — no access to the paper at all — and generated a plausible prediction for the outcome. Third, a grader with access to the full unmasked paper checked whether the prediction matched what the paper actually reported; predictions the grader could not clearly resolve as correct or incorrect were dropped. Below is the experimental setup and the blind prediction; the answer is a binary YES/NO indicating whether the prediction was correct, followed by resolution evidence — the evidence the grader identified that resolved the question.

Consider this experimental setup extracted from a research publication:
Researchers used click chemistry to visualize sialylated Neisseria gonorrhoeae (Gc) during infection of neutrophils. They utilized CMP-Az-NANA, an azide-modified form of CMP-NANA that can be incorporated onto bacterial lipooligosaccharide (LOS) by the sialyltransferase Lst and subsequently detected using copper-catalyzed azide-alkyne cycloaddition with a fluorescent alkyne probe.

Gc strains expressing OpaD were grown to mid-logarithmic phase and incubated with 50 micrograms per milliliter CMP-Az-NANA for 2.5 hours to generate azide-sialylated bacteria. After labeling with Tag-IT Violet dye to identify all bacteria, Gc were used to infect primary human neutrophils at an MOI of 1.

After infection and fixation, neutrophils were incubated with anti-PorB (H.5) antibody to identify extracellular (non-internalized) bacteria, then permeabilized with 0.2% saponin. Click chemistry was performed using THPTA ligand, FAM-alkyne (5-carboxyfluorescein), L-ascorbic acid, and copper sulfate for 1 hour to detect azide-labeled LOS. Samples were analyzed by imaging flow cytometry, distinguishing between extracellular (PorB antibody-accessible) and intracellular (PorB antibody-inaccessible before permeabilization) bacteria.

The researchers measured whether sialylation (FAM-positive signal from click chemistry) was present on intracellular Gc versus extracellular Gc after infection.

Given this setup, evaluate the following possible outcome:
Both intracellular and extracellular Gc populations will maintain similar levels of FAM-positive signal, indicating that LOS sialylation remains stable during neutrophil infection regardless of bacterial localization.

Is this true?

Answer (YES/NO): YES